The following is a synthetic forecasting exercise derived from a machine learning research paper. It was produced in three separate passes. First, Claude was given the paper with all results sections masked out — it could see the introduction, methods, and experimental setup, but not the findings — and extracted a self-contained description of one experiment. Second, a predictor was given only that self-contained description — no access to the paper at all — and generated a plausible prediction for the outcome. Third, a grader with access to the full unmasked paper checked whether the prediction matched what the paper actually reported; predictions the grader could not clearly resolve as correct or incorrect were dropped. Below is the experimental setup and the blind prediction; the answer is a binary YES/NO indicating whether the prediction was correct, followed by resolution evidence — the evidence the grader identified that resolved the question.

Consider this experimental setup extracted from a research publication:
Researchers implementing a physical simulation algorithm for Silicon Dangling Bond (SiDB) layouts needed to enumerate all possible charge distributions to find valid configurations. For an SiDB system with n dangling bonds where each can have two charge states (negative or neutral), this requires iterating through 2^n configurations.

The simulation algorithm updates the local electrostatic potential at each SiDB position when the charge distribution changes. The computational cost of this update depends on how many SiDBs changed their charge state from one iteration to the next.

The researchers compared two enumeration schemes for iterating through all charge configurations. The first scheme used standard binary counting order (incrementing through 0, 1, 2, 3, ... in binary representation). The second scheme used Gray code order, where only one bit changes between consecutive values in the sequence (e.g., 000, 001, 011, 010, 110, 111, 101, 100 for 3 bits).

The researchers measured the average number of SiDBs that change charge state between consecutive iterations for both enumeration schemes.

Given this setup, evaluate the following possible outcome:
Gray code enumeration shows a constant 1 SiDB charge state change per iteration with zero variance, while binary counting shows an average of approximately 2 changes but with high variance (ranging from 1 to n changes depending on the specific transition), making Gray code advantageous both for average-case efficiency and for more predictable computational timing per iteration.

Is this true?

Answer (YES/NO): NO